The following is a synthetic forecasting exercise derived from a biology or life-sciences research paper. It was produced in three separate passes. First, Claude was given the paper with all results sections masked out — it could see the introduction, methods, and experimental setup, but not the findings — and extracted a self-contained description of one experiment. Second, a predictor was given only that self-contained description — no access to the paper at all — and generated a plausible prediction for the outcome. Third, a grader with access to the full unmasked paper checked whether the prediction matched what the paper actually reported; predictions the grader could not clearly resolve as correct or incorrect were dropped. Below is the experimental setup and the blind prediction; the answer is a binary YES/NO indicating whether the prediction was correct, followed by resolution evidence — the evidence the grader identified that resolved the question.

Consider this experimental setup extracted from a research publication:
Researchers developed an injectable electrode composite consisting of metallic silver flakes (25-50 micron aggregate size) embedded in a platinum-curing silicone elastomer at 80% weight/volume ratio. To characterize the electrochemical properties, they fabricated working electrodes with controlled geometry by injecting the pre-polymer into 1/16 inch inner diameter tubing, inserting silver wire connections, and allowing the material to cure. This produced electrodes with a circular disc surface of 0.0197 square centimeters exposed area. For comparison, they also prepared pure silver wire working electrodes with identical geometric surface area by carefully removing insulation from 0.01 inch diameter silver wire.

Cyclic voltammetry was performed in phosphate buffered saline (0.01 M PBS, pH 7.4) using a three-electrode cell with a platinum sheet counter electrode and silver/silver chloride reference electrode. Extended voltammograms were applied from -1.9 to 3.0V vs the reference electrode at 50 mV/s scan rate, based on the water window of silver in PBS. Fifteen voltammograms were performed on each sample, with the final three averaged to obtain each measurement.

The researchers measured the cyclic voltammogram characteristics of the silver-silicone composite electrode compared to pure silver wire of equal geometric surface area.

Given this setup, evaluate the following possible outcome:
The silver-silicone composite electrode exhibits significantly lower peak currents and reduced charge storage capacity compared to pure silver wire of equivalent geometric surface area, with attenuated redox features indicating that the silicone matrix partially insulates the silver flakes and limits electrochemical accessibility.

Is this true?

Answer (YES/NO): NO